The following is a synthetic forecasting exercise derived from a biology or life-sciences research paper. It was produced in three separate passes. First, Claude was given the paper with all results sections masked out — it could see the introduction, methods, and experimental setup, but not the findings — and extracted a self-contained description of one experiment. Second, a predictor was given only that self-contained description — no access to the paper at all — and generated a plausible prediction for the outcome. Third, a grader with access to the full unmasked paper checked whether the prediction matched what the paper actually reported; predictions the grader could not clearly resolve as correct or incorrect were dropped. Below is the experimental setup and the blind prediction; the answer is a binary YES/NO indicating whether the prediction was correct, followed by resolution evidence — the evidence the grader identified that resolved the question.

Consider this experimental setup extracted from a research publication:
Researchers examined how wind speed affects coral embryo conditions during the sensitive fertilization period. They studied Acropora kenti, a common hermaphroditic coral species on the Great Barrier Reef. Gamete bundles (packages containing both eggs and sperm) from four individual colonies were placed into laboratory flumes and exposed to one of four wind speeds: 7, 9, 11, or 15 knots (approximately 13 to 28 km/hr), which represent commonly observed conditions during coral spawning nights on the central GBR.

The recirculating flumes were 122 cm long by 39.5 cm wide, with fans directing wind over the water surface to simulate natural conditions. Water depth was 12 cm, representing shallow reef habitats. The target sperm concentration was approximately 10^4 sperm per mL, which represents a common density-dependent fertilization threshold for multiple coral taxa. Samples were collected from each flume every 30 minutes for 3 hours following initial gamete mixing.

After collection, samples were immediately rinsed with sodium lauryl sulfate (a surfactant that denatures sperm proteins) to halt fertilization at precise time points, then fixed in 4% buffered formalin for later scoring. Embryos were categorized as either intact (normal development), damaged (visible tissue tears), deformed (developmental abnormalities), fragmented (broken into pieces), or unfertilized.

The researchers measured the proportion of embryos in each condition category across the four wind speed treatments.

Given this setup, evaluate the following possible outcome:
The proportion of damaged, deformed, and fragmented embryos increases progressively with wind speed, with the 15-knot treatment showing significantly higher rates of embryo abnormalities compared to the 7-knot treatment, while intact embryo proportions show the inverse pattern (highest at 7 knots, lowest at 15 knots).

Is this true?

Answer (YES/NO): NO